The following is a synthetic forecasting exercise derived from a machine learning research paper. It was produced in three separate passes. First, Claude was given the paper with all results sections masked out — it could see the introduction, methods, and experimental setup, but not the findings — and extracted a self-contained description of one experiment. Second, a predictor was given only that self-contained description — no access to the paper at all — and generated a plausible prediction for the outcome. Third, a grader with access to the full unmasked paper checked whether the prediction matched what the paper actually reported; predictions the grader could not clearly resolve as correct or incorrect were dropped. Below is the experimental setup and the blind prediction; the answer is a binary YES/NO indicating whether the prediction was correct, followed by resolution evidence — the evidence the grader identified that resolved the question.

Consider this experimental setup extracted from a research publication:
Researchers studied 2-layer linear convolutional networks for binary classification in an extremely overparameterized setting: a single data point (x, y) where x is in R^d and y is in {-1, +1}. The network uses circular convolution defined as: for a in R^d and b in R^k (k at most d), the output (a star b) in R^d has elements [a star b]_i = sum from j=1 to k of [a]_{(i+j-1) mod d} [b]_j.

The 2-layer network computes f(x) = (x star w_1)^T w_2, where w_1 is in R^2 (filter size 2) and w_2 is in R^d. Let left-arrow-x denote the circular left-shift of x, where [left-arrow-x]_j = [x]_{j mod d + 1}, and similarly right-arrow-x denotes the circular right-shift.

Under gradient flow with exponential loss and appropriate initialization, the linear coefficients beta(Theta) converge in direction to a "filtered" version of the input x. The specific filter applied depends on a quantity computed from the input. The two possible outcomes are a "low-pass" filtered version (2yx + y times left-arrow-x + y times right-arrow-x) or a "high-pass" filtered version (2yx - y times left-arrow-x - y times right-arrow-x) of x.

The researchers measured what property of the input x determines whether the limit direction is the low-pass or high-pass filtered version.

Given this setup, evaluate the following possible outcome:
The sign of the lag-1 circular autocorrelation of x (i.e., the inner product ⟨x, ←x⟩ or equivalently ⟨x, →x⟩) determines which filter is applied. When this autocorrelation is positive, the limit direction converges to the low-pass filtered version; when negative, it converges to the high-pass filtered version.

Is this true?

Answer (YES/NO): YES